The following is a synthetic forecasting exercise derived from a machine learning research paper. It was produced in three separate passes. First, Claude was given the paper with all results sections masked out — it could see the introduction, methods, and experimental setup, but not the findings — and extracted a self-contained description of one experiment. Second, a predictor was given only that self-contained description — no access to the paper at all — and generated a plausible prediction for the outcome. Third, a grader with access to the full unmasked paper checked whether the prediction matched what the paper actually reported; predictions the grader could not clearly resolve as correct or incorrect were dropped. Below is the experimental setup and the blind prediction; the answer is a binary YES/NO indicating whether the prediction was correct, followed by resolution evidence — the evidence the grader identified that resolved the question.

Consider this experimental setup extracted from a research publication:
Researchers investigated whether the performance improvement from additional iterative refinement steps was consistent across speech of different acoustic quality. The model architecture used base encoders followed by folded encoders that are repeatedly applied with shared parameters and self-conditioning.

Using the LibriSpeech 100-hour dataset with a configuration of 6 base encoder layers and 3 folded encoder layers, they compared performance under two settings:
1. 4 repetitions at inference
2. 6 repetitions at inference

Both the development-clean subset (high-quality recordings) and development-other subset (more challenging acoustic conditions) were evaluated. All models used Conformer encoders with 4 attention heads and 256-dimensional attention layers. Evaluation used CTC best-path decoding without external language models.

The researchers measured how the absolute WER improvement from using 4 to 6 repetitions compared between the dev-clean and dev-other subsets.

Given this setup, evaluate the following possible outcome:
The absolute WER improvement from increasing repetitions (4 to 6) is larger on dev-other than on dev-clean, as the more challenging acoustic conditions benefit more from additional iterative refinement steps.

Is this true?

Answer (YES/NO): YES